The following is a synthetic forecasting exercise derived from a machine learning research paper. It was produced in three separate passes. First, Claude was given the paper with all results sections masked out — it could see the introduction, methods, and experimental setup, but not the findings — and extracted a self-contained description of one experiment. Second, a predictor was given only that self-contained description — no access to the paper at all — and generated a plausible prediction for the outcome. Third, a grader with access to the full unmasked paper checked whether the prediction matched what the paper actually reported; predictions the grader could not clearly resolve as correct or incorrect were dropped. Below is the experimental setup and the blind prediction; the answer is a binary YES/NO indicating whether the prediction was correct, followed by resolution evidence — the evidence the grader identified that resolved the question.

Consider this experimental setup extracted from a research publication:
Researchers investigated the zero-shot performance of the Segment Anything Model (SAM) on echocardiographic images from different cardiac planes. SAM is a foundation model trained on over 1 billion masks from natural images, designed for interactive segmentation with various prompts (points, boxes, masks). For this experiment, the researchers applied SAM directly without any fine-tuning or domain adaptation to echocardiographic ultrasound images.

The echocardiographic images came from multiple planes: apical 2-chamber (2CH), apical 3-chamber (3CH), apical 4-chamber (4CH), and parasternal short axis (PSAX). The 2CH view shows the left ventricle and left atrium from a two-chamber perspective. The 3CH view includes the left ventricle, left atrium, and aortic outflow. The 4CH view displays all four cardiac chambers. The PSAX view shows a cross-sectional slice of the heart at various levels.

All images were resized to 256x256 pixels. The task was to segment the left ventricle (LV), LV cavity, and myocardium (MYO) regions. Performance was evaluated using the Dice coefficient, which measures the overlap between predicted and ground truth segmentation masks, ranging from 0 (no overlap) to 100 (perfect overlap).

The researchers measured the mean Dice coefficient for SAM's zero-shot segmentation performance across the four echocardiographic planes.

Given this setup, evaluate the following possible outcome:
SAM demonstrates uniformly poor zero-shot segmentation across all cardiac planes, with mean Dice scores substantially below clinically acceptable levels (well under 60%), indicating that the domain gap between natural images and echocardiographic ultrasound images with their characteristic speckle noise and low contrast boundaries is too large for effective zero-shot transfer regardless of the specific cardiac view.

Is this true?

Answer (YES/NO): YES